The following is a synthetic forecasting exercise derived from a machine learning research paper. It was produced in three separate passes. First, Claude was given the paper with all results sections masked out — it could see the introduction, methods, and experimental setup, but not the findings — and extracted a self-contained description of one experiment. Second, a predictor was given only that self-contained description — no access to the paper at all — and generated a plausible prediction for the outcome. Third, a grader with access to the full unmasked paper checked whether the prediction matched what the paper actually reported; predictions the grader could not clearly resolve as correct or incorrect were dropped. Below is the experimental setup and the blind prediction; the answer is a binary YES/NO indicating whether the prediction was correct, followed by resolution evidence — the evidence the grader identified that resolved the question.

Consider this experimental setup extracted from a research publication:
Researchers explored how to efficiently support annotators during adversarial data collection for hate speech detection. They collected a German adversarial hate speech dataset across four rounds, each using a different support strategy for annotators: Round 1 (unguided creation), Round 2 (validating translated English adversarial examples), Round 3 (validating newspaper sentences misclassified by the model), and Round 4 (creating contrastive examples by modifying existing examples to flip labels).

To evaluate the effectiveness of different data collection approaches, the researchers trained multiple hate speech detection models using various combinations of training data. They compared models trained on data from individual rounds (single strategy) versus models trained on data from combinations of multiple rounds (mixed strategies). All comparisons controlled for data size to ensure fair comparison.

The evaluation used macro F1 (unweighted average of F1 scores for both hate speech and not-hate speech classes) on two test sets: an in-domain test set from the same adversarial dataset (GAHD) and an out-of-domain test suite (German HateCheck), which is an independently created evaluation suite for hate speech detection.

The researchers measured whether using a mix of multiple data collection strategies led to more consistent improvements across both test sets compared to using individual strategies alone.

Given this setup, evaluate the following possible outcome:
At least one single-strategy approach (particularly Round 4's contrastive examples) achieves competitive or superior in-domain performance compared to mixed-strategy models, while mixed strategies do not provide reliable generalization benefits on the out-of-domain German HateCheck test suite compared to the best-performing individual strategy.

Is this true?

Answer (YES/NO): NO